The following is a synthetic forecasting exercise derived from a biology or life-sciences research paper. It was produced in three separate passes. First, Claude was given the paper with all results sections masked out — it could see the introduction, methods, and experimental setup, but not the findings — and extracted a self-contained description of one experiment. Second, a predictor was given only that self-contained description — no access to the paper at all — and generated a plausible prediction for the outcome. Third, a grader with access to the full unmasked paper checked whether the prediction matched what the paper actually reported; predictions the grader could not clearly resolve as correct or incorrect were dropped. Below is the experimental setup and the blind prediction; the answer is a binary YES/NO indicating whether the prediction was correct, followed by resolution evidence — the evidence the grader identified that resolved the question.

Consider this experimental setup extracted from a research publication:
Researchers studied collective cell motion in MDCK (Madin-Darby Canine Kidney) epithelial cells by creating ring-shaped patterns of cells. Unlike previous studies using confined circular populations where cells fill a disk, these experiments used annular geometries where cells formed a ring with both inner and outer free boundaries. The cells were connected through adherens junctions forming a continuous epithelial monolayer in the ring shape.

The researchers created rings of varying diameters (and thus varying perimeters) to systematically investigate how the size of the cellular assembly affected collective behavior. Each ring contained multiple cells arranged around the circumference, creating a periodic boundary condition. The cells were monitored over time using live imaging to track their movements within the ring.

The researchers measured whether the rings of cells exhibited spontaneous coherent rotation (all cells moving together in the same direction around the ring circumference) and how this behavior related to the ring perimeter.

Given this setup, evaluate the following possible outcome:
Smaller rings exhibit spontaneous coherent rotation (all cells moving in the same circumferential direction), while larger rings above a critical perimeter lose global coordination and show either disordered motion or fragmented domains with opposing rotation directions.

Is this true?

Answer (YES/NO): YES